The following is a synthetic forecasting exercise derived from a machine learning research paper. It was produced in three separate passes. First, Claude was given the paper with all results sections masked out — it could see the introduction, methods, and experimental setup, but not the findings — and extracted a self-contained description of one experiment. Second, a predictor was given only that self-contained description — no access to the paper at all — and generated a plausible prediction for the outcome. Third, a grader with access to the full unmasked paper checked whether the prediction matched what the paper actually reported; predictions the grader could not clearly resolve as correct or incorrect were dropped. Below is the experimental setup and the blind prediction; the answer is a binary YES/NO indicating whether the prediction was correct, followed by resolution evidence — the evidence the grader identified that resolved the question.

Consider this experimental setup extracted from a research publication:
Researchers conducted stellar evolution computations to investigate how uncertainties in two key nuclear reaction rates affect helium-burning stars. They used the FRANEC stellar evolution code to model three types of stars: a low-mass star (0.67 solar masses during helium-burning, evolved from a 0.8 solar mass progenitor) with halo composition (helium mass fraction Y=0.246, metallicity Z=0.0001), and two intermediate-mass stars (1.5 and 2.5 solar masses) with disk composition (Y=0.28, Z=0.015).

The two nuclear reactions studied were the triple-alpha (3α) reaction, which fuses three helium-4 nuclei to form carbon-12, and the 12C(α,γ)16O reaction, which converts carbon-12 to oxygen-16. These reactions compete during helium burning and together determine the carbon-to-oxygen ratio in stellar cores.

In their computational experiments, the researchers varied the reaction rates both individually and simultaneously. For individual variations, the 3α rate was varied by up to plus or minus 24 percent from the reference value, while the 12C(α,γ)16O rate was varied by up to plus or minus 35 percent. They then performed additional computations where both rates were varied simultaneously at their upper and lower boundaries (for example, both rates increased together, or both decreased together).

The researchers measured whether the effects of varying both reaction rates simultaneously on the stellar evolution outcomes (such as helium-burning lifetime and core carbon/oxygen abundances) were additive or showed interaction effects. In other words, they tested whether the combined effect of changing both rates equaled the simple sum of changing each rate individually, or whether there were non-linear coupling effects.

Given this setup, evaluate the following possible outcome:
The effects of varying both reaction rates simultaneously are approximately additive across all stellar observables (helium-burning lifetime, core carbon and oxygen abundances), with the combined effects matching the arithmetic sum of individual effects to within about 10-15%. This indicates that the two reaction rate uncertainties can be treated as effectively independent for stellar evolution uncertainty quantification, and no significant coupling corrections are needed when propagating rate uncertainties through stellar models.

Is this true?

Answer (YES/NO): YES